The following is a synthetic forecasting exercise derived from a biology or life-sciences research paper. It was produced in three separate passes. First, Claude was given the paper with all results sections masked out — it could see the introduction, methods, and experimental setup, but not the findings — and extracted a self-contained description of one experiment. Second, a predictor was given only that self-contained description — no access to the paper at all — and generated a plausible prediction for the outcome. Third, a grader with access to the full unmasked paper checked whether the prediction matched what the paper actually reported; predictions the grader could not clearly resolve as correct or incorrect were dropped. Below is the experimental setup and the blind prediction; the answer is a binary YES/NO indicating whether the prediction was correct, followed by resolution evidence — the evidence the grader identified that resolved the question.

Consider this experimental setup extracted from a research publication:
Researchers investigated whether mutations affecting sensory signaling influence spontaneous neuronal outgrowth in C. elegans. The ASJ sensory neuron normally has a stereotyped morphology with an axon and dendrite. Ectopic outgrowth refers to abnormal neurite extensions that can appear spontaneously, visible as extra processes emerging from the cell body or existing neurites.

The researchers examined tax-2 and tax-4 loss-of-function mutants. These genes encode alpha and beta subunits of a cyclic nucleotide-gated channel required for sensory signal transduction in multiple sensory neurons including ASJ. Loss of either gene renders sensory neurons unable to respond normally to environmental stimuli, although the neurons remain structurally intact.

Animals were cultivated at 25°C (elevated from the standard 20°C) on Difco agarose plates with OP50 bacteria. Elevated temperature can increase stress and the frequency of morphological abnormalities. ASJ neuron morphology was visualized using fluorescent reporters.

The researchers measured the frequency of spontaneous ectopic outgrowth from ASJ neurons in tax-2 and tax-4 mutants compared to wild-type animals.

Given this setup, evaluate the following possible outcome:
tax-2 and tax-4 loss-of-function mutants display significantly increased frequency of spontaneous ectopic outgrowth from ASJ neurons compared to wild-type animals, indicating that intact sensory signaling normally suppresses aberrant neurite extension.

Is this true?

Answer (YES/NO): YES